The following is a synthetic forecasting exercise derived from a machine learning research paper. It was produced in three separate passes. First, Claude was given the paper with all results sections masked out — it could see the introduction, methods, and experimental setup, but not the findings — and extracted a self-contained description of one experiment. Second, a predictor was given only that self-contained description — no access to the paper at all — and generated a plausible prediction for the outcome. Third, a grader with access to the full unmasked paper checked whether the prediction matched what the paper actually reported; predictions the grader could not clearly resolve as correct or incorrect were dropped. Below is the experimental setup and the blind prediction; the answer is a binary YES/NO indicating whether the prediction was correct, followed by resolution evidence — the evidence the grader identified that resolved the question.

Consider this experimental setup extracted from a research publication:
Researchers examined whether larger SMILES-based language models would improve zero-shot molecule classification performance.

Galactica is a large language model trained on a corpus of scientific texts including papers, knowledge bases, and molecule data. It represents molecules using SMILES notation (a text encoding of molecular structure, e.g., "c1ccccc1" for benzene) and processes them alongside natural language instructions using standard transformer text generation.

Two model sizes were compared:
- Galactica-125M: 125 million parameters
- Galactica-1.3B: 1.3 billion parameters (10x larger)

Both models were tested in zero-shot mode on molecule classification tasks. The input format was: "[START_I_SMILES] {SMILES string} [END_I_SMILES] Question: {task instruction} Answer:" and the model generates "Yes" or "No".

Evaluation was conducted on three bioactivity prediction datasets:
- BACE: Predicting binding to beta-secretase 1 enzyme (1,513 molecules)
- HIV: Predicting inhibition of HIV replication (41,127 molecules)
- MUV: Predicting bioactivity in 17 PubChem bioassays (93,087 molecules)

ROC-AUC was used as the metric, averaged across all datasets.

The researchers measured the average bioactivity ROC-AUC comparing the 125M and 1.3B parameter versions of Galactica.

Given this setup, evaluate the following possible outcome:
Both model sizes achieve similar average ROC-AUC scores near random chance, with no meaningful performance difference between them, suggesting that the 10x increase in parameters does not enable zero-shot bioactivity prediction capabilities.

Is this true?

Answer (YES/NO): NO